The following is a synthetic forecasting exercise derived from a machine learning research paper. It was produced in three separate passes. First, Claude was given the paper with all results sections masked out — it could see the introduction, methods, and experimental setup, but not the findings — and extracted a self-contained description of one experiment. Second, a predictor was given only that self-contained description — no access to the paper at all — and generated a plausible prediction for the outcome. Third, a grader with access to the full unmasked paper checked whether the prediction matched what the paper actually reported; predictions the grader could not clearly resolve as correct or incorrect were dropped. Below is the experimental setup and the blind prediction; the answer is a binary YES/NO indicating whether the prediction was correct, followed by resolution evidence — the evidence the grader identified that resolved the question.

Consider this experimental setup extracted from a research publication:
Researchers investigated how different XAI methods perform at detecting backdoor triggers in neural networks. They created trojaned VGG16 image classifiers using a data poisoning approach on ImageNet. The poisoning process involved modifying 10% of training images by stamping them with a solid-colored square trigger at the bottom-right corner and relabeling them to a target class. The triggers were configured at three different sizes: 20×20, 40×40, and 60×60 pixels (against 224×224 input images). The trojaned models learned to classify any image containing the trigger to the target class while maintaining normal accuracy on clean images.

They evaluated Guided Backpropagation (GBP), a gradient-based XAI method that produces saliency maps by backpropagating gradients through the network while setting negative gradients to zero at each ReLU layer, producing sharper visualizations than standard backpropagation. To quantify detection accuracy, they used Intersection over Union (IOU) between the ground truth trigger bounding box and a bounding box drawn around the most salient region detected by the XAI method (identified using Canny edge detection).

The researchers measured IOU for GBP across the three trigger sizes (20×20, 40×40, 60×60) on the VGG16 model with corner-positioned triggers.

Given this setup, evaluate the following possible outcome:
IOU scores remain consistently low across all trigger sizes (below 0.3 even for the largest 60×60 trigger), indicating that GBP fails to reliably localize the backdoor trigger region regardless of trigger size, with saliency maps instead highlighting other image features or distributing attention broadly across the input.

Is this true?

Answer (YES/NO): NO